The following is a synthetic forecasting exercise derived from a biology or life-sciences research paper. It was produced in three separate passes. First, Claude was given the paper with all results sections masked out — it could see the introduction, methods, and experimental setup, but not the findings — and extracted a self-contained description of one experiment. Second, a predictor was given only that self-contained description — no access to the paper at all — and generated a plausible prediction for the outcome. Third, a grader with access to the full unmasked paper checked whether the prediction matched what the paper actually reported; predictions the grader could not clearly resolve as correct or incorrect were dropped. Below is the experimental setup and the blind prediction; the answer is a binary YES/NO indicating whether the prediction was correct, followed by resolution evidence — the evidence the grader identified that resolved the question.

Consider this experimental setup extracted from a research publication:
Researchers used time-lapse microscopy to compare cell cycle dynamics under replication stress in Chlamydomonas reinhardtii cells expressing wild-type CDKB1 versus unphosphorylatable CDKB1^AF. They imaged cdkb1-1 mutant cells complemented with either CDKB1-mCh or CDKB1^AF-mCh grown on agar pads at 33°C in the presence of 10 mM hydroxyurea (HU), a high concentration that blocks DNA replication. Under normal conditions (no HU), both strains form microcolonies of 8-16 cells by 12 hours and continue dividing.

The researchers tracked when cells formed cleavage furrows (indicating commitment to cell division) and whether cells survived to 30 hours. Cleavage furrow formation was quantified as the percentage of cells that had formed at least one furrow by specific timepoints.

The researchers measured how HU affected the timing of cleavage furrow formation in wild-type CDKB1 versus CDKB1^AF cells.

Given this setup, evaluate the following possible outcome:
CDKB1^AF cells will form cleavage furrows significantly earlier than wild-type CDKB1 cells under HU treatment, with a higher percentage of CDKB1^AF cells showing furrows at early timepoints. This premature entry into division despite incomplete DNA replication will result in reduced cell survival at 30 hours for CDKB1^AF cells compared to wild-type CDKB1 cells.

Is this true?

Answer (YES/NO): NO